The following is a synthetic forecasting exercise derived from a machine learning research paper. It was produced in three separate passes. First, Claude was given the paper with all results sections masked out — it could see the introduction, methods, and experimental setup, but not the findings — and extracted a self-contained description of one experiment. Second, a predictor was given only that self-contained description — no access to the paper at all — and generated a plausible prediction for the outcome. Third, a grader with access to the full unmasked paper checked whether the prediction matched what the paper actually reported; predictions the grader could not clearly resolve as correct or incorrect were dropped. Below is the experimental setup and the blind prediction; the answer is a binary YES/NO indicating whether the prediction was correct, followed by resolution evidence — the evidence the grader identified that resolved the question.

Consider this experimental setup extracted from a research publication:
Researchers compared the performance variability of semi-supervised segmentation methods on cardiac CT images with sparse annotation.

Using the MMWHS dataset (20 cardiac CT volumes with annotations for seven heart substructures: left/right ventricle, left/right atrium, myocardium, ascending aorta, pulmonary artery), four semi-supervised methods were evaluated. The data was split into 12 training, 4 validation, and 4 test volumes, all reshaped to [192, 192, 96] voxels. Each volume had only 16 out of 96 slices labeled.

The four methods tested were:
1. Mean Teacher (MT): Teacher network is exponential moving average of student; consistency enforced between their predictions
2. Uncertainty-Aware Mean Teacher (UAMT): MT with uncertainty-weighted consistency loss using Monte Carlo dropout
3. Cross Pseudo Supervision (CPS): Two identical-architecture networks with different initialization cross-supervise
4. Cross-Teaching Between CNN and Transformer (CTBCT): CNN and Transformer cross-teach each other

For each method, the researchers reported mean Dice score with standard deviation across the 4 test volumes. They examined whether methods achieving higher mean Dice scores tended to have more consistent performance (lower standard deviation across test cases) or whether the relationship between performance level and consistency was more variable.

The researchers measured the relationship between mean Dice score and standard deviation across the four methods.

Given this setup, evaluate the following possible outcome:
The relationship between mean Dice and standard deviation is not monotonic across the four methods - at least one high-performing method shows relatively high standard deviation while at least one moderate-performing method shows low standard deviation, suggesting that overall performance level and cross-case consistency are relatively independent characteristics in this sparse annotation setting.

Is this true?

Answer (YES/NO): YES